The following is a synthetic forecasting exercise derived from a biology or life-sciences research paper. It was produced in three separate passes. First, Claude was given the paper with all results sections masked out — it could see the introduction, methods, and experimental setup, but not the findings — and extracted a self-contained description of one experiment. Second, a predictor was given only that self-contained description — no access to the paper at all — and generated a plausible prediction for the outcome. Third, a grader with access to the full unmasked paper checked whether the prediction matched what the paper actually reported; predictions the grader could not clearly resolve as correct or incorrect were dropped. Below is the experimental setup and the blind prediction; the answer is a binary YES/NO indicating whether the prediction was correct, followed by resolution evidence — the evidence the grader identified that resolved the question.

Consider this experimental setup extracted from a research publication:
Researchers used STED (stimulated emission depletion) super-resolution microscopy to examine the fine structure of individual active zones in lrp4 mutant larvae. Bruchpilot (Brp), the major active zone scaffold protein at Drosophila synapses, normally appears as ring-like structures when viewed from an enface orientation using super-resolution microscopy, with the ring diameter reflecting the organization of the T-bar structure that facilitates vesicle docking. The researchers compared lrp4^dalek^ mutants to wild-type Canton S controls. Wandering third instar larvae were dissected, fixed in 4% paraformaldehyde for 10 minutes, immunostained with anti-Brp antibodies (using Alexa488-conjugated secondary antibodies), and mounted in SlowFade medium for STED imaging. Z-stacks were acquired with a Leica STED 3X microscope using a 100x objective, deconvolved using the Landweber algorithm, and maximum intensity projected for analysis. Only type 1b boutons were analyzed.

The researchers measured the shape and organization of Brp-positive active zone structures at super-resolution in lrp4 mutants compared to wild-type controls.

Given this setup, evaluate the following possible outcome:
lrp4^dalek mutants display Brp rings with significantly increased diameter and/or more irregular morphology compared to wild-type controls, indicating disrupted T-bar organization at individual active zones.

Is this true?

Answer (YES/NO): NO